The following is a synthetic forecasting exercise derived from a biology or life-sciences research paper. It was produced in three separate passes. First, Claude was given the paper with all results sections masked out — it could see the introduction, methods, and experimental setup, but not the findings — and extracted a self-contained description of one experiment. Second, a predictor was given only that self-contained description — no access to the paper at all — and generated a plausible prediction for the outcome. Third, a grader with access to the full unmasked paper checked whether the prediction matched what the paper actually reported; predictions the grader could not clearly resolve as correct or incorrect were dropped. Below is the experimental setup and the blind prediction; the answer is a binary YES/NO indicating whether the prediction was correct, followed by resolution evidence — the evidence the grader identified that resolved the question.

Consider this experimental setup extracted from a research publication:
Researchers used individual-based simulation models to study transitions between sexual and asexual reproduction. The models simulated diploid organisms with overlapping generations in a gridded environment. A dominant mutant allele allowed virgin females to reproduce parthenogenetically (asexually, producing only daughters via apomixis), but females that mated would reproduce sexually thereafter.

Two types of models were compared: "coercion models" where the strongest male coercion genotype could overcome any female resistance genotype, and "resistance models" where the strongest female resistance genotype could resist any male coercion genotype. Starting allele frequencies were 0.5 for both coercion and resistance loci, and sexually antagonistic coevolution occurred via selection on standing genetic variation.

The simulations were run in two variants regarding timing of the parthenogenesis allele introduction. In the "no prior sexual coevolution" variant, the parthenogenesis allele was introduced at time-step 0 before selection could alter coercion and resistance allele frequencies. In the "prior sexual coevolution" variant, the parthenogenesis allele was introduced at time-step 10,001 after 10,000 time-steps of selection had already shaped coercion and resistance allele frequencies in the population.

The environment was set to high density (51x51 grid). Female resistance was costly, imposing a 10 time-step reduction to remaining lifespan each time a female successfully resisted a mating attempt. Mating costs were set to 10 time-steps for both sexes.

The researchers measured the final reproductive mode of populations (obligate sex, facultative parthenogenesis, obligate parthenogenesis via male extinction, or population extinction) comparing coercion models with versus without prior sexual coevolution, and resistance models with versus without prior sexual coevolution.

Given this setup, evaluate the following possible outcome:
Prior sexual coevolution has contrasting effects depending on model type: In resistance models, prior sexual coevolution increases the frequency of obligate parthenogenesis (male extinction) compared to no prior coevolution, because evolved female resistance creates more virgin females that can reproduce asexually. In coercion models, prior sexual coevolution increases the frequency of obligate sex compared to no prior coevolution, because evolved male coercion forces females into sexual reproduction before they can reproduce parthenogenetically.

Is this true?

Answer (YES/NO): NO